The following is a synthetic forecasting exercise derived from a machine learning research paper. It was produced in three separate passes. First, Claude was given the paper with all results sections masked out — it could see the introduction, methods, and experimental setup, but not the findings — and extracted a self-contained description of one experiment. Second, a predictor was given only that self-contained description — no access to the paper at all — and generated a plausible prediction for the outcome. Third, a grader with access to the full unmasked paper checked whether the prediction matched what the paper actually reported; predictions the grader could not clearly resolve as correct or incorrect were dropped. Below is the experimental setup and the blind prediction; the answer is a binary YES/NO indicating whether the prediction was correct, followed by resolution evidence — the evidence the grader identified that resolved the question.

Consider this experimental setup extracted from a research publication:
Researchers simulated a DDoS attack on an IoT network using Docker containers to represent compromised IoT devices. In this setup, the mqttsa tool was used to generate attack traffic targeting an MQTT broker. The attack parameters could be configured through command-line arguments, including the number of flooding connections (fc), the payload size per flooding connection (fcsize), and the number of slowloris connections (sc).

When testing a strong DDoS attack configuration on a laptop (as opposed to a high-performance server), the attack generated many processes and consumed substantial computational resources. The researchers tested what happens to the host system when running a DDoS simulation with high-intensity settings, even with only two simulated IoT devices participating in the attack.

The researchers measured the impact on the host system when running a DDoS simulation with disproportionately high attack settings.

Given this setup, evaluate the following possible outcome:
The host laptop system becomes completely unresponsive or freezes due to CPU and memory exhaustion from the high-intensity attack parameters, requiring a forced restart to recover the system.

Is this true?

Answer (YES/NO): NO